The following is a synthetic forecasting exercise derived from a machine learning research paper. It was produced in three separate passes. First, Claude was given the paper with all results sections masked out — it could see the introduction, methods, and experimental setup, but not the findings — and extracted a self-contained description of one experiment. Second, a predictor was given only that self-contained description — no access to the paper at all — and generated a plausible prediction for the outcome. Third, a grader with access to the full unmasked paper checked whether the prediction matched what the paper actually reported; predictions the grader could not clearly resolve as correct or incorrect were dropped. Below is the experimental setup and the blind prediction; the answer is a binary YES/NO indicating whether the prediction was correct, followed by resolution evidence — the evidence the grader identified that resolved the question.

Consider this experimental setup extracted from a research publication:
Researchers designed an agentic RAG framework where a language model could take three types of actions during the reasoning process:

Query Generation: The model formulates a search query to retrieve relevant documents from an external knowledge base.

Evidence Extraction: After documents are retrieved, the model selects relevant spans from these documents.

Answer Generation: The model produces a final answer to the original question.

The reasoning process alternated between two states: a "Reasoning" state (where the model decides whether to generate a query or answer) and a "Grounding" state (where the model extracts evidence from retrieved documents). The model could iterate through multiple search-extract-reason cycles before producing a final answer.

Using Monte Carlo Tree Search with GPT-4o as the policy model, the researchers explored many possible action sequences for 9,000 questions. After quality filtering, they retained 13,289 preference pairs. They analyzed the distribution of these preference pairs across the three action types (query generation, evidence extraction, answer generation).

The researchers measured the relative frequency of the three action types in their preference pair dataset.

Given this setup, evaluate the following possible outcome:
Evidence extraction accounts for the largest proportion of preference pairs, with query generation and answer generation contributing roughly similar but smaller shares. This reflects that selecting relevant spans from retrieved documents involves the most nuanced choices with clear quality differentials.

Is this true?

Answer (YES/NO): NO